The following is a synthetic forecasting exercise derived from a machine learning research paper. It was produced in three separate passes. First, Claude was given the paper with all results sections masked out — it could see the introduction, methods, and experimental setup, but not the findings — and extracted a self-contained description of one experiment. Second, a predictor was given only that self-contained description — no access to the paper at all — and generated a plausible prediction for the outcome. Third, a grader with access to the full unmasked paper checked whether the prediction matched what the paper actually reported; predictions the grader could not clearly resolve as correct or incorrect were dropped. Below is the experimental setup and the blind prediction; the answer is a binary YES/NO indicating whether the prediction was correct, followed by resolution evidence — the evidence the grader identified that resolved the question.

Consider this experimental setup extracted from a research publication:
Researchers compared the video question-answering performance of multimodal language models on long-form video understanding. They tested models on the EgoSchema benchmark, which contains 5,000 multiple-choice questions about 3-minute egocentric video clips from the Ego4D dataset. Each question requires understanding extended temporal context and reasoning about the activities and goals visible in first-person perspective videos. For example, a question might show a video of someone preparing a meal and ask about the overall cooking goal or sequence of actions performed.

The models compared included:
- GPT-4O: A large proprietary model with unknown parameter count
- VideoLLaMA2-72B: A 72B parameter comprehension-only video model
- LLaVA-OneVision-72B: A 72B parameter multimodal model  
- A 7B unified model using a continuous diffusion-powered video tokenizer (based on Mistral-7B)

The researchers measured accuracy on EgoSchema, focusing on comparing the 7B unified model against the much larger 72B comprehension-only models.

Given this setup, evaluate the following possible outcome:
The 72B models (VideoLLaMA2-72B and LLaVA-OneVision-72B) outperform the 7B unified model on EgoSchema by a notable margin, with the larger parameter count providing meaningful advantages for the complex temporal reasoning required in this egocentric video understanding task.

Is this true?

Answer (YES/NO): YES